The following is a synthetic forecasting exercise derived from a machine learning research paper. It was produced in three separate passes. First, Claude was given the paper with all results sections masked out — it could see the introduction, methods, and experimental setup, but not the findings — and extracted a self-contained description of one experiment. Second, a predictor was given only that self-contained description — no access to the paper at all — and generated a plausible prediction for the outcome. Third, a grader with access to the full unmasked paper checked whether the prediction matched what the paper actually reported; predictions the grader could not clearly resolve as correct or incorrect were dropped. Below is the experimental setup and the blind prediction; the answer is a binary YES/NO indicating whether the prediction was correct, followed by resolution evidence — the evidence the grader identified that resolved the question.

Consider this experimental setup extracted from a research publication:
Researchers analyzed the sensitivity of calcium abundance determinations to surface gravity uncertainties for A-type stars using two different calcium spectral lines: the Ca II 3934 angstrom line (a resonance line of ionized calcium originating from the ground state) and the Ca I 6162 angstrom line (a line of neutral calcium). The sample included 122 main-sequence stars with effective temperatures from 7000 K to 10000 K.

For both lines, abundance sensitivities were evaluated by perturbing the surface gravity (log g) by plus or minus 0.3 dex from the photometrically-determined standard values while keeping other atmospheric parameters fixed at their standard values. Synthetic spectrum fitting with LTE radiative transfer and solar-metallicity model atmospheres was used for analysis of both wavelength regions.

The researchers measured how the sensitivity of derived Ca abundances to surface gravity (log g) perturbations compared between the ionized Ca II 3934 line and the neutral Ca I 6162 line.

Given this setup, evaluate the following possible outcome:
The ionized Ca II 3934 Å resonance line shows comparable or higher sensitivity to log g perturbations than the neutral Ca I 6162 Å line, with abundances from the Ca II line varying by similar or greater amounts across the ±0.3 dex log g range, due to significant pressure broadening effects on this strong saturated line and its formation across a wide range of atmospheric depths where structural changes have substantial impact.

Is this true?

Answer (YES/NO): NO